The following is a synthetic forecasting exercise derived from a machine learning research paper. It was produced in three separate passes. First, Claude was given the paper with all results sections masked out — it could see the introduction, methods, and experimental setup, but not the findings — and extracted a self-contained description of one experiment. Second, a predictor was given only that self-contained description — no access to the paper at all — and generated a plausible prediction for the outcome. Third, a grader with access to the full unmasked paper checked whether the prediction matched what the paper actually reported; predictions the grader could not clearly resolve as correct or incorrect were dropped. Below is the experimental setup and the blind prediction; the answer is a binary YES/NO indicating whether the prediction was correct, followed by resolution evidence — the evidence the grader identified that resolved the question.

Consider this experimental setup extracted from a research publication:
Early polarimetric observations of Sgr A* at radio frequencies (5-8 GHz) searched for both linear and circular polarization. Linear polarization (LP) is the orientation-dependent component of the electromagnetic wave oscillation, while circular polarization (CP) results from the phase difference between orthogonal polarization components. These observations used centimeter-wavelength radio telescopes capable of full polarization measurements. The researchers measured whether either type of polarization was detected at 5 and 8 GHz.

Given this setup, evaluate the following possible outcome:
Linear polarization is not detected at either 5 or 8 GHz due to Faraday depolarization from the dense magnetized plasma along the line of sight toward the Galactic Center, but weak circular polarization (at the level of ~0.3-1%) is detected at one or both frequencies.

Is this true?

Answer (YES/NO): YES